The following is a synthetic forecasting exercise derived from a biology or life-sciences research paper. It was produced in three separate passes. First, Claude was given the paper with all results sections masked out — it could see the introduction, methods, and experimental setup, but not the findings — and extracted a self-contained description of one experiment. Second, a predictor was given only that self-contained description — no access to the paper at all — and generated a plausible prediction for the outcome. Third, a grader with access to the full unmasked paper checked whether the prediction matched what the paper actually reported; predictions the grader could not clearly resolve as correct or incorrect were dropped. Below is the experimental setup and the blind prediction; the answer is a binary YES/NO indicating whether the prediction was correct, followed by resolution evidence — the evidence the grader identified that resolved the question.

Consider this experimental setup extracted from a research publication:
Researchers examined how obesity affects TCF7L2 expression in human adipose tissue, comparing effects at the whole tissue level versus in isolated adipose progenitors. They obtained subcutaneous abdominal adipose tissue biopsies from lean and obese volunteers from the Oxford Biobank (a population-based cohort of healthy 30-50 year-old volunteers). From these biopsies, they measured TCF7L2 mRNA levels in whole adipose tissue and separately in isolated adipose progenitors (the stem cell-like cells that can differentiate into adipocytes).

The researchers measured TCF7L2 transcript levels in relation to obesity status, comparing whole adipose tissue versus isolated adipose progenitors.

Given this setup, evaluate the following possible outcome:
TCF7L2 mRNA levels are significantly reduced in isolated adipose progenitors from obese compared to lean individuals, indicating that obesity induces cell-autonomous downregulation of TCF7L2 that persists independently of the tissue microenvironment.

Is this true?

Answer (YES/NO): NO